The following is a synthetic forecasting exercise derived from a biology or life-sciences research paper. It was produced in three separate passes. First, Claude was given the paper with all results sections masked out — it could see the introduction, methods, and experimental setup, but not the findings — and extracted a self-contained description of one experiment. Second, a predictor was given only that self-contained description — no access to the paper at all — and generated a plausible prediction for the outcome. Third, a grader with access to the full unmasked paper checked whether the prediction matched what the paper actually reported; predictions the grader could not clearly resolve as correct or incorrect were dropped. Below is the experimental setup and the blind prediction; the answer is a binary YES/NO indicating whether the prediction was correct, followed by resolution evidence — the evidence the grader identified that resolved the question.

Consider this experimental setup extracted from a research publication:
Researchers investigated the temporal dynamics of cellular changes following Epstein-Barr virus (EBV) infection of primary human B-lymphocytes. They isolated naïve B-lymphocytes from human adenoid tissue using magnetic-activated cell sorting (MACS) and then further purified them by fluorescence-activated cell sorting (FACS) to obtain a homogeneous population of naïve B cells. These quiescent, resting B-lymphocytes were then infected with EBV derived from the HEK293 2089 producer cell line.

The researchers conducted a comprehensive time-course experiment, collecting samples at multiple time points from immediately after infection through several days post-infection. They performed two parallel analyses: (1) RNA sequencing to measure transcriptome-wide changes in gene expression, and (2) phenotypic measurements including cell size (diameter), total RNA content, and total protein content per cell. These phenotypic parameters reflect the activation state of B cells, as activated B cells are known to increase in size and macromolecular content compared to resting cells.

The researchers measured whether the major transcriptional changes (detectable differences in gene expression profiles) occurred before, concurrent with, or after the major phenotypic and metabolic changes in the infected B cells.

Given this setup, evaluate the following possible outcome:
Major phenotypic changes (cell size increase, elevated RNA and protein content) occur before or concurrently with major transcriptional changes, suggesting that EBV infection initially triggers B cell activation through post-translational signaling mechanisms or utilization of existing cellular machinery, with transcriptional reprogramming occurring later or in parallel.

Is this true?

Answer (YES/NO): NO